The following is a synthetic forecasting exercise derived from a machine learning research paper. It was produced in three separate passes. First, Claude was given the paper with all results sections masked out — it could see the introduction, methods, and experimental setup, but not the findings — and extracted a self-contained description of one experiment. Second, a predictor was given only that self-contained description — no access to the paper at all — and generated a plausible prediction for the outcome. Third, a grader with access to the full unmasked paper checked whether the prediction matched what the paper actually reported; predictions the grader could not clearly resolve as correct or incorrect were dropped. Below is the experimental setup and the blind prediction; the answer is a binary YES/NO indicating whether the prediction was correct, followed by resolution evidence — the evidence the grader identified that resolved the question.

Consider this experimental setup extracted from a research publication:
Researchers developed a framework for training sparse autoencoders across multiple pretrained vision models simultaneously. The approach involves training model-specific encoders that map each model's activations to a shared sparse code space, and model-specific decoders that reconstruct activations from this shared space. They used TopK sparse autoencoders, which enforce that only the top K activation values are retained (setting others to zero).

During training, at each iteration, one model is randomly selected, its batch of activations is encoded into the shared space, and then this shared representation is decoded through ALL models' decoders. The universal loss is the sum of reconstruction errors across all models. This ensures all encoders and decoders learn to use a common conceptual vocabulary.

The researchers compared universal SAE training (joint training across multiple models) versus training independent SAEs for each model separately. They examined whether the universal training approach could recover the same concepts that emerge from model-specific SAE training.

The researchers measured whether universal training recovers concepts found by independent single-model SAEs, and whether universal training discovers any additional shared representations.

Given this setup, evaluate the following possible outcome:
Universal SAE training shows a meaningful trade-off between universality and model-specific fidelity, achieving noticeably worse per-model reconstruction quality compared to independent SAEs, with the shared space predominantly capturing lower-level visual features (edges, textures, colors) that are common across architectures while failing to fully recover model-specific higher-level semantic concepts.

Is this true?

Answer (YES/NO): NO